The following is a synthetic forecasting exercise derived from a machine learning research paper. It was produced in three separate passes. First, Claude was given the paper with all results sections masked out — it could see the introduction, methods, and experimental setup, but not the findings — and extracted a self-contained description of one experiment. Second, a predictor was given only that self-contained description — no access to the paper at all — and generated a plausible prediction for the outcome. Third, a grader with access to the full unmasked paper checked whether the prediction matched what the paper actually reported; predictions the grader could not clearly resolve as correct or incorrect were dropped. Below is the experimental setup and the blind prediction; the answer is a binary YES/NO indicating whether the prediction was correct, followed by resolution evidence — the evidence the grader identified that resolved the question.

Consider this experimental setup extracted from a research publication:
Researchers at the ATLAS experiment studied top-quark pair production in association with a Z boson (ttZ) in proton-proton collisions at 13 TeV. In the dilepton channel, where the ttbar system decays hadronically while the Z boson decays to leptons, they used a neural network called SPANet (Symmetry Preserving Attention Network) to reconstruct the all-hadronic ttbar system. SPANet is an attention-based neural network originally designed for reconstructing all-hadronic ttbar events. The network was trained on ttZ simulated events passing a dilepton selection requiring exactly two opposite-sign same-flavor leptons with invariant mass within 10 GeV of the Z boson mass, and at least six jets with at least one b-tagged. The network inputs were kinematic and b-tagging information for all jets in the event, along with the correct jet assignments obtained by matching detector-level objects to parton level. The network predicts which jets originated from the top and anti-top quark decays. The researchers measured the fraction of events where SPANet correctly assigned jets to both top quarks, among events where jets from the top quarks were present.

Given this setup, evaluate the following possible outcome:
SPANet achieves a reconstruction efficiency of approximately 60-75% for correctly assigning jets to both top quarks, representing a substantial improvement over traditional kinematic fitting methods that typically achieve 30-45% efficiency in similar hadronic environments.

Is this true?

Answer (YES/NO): NO